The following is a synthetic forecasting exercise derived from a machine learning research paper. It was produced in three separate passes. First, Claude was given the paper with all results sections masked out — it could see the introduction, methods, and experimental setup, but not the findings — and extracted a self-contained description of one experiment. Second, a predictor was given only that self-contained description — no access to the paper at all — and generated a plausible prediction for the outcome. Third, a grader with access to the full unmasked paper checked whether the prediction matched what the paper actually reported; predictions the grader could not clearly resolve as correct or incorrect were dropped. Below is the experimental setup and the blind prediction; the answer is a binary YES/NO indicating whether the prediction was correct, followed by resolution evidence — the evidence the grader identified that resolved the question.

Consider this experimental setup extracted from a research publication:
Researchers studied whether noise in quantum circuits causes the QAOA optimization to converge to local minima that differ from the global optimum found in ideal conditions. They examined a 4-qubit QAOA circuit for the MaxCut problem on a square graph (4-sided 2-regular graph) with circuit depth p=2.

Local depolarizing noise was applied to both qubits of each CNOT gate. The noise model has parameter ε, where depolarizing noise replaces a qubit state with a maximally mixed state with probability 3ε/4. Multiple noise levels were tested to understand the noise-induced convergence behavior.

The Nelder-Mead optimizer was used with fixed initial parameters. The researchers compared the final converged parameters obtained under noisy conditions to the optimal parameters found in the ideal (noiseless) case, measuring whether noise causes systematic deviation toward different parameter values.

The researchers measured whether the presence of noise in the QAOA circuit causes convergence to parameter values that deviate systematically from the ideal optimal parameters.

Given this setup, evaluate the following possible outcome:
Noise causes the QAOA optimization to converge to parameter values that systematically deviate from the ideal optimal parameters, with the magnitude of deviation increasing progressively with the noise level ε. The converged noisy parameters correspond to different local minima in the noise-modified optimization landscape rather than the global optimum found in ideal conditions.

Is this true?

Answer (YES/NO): YES